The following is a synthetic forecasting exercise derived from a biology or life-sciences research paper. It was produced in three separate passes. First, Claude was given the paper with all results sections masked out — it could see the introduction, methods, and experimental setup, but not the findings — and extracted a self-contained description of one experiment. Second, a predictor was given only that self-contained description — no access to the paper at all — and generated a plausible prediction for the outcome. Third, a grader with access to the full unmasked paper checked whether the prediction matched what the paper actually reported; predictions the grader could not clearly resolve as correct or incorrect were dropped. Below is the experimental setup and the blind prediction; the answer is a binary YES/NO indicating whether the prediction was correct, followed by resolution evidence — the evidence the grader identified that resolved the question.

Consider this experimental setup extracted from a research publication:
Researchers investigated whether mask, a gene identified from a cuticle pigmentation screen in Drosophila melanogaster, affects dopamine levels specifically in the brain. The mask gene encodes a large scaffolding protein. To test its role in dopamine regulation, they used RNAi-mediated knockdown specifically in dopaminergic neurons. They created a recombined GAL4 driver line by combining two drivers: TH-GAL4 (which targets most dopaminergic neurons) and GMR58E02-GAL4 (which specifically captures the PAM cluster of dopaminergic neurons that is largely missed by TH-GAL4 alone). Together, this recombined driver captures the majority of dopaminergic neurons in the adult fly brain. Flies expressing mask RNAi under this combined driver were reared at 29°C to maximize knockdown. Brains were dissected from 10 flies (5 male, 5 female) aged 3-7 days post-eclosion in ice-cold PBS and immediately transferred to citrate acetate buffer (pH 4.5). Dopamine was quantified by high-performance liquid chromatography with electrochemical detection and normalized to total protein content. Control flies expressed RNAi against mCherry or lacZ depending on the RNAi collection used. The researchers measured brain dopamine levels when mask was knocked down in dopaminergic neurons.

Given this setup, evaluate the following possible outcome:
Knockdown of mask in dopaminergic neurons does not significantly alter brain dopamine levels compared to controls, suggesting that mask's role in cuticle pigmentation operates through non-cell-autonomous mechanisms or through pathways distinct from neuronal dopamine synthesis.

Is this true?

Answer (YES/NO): NO